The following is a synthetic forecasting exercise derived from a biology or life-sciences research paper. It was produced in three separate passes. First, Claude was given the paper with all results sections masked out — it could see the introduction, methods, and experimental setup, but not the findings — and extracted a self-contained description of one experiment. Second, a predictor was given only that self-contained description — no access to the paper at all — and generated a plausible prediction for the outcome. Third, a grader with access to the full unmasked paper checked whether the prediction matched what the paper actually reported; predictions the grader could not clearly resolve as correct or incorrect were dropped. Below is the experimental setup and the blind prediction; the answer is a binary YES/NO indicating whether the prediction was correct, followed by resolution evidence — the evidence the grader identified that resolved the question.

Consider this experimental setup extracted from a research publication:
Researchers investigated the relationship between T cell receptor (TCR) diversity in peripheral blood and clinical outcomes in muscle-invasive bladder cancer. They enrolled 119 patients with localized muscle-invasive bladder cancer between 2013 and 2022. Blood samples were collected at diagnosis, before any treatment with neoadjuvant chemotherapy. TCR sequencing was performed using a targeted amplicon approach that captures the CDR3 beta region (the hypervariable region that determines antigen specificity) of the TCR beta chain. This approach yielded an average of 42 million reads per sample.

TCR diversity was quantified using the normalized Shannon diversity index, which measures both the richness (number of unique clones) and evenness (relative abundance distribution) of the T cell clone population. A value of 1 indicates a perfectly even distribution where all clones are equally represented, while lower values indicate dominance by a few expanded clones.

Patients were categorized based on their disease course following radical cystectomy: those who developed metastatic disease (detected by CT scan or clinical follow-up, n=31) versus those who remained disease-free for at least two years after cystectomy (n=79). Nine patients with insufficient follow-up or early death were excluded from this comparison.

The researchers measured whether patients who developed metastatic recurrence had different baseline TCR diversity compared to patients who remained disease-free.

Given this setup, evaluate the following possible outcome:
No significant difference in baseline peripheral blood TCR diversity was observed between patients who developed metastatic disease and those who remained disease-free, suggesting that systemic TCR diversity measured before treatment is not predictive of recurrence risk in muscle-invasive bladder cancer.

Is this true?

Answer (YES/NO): NO